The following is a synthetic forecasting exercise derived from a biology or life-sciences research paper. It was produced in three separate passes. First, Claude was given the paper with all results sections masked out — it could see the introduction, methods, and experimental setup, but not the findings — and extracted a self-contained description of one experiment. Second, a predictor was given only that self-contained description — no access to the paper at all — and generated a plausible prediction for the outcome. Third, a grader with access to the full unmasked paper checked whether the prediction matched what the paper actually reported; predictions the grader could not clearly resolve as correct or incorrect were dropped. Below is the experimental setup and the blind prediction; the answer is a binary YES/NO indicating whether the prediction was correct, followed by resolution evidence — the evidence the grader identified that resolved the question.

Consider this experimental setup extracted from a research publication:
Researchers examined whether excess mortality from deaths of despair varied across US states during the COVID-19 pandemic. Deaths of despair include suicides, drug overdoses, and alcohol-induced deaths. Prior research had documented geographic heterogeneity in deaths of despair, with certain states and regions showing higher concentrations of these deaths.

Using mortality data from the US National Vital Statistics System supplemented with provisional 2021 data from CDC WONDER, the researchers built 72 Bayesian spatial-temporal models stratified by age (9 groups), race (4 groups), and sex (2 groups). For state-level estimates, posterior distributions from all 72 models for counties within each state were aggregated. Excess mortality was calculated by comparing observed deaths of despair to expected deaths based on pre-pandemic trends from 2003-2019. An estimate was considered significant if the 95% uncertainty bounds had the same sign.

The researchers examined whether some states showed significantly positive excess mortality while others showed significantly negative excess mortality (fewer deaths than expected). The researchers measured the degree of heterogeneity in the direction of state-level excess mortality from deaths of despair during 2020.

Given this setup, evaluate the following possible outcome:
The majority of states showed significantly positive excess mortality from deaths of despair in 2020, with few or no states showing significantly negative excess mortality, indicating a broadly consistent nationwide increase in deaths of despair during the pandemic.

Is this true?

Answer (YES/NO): NO